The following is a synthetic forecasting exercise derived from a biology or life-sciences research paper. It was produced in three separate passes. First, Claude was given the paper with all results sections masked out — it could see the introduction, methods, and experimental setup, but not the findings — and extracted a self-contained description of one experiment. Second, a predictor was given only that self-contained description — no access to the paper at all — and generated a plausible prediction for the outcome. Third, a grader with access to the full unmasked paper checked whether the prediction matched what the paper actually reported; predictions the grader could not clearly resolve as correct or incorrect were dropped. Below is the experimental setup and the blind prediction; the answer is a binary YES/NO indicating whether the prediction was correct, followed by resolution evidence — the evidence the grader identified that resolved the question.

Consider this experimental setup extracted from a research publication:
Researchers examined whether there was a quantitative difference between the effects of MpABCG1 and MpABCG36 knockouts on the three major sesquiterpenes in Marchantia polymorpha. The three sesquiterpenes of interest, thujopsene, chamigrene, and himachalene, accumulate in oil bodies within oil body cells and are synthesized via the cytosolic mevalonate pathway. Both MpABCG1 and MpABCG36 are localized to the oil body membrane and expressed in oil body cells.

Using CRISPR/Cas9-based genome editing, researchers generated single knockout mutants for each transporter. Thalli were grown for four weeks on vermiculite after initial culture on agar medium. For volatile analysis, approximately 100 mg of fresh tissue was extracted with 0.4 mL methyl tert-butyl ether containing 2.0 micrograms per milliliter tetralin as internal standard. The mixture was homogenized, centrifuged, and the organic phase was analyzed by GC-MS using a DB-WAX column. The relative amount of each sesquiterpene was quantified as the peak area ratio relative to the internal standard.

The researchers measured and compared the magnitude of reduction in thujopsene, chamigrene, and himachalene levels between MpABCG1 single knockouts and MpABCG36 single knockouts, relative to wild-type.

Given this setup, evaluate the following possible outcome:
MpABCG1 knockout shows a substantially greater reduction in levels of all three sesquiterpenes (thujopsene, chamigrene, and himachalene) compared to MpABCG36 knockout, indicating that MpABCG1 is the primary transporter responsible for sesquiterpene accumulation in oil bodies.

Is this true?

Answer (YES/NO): YES